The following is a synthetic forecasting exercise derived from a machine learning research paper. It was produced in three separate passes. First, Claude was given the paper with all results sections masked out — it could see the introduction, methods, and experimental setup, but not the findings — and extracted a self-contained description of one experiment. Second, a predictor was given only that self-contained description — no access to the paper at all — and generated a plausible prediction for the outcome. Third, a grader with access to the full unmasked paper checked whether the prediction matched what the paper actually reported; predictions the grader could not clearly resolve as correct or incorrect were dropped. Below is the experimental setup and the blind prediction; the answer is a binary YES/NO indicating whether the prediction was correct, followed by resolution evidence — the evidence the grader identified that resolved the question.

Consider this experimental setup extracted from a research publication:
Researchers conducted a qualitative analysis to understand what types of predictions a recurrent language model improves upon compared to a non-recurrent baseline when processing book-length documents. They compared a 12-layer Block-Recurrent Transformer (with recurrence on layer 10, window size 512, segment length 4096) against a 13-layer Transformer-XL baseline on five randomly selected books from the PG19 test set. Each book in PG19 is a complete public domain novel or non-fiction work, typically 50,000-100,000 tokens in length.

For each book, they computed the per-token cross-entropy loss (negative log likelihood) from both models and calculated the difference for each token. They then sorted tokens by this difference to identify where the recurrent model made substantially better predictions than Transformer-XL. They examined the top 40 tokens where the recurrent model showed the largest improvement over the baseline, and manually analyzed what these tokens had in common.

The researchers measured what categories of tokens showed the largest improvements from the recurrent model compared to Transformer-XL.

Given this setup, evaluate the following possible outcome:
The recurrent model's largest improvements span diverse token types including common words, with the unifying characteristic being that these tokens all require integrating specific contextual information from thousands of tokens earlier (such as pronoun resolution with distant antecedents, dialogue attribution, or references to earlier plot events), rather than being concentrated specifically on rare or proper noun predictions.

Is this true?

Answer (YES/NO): NO